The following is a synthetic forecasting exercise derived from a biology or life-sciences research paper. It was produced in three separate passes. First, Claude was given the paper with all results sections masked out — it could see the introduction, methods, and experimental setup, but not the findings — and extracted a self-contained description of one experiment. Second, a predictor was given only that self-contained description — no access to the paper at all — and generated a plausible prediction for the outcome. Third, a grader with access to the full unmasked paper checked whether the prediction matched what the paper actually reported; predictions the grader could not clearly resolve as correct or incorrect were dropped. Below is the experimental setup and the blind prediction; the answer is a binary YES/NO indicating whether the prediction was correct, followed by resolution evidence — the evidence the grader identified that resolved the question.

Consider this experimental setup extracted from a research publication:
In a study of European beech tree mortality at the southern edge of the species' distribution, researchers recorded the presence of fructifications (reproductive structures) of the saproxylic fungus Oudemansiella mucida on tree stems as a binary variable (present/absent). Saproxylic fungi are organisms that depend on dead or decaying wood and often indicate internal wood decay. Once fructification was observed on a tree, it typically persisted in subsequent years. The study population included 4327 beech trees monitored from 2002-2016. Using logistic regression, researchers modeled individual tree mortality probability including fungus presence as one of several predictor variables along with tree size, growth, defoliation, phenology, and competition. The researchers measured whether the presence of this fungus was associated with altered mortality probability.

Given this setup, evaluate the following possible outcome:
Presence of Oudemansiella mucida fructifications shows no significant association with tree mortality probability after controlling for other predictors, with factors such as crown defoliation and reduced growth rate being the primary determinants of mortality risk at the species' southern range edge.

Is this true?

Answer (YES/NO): NO